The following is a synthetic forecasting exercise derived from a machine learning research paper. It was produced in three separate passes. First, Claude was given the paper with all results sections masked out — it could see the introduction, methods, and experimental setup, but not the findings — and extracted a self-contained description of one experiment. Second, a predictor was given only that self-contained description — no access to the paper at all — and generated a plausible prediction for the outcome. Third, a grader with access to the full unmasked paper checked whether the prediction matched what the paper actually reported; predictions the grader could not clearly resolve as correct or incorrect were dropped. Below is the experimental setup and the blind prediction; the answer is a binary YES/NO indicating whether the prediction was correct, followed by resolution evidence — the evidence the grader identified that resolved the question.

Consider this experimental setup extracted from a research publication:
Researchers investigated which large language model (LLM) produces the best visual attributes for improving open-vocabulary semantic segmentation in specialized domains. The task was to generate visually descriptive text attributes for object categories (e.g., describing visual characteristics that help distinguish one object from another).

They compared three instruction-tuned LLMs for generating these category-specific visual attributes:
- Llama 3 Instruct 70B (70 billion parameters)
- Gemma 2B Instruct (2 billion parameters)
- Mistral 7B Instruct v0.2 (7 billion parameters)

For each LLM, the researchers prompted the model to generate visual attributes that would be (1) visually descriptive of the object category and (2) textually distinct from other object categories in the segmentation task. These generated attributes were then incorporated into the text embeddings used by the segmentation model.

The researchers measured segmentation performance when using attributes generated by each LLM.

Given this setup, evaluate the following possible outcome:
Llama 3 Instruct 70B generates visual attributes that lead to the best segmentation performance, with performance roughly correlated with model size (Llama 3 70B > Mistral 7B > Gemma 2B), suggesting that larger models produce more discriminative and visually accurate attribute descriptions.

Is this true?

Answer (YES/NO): YES